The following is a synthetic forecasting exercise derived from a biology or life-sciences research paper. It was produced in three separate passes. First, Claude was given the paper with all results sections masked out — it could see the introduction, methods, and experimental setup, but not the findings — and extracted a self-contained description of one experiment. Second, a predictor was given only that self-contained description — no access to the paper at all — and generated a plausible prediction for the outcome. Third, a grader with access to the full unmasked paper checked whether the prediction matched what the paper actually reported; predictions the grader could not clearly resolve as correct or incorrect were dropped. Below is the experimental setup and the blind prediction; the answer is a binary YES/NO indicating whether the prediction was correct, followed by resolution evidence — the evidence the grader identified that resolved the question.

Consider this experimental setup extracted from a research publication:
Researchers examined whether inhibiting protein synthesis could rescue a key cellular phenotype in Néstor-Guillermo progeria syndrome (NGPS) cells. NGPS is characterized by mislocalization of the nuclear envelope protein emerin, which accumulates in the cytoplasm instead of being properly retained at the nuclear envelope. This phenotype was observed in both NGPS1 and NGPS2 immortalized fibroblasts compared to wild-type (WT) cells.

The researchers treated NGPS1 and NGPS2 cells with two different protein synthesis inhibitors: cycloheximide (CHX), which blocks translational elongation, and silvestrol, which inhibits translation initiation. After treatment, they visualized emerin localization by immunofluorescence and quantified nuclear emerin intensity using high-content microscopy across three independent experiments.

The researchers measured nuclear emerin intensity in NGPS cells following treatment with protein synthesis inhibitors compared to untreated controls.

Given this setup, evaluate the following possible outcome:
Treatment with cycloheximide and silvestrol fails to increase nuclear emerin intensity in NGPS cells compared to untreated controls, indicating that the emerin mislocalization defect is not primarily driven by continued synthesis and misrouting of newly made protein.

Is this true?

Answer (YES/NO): NO